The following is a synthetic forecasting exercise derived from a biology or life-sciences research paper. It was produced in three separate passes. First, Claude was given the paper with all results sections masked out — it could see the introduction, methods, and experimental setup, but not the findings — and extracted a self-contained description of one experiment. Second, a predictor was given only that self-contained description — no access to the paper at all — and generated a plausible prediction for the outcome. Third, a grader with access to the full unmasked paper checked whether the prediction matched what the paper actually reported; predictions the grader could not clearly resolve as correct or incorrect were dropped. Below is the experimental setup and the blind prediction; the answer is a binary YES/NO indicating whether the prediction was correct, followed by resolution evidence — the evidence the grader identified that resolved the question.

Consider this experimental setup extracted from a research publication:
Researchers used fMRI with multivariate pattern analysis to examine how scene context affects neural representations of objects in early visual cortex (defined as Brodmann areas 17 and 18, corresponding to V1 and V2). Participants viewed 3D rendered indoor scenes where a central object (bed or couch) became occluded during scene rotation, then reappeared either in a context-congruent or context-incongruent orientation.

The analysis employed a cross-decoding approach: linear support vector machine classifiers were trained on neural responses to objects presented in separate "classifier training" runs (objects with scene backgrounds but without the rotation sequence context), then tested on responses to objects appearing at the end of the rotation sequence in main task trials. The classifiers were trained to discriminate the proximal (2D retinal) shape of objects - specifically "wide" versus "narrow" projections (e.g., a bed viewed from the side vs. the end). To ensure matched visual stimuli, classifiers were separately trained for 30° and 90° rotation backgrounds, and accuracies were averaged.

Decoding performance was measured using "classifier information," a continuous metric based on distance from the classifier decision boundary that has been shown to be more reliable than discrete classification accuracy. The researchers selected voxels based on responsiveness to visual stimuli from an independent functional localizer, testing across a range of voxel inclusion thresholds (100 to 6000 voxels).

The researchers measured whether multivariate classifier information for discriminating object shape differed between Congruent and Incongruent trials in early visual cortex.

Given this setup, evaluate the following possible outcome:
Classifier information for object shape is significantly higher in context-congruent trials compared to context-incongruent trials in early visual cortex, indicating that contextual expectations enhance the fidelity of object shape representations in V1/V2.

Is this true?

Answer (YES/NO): YES